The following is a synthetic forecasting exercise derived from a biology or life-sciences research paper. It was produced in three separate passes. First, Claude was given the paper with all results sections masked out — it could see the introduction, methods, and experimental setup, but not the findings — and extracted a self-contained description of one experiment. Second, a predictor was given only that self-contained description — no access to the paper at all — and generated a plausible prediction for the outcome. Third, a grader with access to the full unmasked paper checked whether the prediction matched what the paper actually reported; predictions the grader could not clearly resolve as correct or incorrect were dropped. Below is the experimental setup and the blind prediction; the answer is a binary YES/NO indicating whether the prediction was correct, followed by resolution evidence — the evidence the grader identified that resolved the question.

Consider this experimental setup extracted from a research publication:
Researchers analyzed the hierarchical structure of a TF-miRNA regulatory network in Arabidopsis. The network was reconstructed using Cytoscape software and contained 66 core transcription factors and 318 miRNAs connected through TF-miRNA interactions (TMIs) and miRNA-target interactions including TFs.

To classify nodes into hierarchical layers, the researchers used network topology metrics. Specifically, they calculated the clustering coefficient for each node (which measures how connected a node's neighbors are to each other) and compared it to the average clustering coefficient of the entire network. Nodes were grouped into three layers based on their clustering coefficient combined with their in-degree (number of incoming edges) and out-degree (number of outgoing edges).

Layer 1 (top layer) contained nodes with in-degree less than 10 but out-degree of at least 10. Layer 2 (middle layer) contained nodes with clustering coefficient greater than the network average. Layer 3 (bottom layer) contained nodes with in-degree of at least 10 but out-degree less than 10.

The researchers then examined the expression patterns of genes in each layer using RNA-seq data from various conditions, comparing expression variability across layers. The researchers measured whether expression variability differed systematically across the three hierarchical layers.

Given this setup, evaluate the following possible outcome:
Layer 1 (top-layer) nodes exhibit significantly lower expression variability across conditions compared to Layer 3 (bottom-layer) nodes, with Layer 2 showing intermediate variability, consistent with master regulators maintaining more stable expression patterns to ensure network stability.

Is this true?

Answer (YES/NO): YES